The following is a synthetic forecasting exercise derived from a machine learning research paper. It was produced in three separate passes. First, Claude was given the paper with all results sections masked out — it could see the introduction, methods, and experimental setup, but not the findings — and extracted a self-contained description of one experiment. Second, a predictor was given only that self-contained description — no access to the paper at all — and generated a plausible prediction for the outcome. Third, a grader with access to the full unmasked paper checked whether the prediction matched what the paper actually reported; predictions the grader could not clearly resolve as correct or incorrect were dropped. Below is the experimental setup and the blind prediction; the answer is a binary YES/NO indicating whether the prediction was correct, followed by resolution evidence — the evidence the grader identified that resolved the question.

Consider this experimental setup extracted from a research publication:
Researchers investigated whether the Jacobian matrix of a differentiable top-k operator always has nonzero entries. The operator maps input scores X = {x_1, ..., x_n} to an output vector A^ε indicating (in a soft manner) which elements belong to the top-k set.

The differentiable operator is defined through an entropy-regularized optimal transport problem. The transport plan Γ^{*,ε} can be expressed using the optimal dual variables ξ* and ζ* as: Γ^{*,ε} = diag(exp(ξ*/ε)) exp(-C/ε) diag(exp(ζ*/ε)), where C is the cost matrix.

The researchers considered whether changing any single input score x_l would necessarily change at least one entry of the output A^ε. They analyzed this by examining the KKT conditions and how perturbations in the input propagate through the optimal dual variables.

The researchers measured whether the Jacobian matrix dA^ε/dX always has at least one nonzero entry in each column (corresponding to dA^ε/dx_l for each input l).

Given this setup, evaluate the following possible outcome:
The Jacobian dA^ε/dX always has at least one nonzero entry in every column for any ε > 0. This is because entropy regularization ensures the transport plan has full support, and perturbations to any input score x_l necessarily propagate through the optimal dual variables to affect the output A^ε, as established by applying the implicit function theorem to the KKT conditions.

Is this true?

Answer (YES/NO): YES